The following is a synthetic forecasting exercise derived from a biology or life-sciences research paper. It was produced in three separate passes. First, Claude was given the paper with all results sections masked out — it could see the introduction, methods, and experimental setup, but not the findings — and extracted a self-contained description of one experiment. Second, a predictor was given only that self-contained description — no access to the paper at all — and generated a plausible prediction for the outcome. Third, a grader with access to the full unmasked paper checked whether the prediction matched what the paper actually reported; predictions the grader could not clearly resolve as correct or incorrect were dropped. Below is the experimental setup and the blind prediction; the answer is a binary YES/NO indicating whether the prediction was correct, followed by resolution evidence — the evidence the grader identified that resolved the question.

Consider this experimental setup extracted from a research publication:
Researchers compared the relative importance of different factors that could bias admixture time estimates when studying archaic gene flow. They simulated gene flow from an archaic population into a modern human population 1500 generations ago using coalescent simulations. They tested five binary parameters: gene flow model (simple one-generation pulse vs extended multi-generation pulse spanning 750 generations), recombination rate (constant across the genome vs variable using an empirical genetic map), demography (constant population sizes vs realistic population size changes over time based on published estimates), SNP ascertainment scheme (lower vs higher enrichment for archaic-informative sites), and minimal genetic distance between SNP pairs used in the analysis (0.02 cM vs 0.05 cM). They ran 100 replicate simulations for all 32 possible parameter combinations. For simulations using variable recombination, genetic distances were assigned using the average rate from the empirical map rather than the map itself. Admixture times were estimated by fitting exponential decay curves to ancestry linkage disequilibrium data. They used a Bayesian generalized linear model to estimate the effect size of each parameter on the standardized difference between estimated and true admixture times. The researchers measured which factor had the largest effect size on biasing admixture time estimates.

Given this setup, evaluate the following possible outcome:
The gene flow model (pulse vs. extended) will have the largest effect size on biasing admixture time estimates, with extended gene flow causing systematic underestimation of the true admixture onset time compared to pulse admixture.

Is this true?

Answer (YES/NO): NO